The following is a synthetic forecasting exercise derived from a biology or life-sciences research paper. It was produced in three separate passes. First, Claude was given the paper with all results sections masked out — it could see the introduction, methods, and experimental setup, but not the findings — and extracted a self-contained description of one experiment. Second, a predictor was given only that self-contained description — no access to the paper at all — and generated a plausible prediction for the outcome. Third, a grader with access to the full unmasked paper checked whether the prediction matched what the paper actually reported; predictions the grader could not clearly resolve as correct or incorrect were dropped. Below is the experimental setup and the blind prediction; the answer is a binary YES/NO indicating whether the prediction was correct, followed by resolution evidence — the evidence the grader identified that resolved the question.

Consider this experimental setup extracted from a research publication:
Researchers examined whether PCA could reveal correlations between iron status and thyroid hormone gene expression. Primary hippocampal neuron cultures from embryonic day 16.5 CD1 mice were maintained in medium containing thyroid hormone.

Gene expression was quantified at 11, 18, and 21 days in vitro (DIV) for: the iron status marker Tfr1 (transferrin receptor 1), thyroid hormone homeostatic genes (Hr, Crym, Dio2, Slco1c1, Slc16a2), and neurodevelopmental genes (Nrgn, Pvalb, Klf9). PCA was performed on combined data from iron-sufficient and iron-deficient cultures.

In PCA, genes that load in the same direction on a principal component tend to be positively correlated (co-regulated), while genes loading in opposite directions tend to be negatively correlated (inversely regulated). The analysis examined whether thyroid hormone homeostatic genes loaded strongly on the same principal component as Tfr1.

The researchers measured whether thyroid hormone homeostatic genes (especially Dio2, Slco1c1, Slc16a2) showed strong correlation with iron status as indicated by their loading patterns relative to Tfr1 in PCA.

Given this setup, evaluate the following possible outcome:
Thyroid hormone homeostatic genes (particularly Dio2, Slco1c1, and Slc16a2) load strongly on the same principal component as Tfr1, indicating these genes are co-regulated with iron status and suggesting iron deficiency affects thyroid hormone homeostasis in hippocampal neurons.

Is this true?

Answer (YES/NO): YES